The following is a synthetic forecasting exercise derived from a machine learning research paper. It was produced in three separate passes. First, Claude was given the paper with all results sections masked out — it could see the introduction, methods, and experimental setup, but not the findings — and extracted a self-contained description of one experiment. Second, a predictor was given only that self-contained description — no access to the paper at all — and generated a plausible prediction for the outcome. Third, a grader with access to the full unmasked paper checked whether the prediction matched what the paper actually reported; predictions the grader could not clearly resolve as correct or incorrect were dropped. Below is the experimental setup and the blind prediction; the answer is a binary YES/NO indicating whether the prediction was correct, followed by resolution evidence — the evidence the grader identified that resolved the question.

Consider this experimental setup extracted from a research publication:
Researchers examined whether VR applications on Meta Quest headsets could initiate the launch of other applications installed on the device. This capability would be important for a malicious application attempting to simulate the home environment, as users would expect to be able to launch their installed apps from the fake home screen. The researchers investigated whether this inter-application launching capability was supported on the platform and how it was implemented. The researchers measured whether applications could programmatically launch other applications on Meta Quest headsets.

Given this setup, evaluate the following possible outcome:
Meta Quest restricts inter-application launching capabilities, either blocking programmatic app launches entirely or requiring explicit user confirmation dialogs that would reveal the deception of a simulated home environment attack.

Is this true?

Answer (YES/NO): NO